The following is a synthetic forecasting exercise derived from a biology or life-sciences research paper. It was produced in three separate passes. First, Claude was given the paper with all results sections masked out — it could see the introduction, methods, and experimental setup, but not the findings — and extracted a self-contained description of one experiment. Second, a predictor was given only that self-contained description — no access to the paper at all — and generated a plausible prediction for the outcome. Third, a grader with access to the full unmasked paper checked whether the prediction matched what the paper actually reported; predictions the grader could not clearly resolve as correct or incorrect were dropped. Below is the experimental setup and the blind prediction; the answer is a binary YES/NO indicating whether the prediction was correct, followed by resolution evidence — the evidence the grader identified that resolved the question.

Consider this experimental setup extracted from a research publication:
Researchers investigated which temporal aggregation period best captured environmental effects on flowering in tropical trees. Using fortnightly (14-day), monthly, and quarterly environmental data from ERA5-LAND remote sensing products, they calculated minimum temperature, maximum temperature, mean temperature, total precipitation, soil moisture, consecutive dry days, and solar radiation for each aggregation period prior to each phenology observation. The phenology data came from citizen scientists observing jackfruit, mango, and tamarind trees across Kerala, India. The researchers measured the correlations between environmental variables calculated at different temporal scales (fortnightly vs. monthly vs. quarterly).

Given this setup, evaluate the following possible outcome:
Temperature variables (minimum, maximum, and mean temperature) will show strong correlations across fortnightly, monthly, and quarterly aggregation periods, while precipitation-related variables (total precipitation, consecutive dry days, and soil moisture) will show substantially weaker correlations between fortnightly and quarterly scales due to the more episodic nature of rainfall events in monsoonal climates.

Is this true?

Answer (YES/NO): NO